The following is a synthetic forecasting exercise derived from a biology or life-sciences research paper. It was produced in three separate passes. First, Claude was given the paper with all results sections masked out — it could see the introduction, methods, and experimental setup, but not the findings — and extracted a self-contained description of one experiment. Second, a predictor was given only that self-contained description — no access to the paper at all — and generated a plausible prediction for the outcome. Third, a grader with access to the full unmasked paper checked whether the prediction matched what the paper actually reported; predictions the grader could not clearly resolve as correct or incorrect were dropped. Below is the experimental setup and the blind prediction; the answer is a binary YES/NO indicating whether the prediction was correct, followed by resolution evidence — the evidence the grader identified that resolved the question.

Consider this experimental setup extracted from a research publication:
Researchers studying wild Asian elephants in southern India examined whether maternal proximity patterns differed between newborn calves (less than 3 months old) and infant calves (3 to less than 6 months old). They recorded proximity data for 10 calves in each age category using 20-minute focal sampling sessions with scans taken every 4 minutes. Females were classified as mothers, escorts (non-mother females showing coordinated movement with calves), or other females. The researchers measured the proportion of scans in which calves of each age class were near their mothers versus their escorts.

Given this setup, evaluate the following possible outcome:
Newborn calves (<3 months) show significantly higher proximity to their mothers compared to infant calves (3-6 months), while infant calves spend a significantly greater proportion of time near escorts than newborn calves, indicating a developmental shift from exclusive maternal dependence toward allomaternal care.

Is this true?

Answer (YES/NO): NO